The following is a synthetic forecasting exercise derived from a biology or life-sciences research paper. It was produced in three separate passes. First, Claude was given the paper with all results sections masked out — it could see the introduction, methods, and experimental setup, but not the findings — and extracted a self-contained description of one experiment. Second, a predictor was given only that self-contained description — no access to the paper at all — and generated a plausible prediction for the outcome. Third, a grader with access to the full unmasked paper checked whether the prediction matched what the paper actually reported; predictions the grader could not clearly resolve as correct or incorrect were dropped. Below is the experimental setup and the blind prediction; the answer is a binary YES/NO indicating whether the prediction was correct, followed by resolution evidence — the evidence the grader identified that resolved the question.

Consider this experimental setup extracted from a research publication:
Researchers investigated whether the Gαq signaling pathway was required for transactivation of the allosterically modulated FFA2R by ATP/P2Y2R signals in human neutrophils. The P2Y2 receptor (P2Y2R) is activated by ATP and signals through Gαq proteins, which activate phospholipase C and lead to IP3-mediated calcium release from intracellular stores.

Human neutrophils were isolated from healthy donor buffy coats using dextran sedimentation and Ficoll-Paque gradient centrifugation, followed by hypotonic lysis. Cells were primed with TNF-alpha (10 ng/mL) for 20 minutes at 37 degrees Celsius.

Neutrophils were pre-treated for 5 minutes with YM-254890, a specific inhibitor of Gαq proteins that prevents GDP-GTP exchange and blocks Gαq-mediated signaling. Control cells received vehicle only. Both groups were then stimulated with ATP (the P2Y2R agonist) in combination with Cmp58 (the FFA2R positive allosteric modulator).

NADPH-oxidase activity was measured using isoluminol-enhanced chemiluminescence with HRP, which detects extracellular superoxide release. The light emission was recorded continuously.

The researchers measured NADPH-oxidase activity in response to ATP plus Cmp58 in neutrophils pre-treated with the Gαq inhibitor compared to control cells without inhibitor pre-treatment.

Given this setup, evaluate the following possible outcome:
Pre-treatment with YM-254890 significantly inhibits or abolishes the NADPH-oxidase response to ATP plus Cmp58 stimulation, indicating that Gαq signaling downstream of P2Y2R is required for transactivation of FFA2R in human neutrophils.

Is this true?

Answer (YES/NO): YES